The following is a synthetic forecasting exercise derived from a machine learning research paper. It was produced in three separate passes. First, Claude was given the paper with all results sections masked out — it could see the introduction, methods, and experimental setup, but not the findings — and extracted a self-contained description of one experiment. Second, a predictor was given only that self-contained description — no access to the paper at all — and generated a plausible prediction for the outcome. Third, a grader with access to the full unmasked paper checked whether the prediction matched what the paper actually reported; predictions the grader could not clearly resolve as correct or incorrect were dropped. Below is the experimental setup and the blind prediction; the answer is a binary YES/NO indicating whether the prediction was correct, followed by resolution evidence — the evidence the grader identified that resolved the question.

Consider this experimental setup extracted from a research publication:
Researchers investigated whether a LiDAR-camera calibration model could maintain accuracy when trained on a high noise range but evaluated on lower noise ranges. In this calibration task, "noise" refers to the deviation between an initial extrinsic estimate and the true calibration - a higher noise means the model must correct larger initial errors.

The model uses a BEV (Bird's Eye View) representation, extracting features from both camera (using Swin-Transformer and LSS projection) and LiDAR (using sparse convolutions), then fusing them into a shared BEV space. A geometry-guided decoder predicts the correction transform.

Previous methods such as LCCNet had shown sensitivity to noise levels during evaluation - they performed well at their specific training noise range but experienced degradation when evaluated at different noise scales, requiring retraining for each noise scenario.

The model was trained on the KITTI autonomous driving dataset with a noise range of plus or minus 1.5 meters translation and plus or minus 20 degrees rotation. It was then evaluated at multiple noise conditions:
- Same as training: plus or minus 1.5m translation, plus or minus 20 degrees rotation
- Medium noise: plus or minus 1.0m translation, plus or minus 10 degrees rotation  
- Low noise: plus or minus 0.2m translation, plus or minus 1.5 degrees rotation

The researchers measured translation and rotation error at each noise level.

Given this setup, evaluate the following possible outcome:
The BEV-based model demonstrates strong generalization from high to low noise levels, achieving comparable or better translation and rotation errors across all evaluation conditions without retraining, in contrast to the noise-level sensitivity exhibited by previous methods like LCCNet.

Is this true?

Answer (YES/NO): YES